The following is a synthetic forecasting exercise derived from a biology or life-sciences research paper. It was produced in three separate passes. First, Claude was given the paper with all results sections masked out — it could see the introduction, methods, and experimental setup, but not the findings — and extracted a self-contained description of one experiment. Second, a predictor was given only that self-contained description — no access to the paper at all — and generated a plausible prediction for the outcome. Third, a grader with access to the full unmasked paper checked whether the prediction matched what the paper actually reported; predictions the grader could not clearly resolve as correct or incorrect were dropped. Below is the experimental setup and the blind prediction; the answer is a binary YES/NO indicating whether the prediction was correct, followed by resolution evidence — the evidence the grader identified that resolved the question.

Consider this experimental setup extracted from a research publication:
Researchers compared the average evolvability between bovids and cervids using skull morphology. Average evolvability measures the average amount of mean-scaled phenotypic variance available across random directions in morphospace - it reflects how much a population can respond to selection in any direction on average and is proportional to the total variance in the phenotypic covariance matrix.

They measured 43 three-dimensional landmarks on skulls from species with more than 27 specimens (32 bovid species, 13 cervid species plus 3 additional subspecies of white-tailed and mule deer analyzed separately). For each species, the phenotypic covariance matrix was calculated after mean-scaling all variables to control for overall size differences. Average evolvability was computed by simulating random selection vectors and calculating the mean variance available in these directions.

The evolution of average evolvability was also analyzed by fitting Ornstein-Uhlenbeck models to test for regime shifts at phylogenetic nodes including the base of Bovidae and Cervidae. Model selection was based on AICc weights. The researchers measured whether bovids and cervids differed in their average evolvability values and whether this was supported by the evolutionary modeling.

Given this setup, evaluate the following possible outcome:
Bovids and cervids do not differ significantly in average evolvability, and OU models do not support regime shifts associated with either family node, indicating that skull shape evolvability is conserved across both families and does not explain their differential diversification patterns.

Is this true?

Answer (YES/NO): NO